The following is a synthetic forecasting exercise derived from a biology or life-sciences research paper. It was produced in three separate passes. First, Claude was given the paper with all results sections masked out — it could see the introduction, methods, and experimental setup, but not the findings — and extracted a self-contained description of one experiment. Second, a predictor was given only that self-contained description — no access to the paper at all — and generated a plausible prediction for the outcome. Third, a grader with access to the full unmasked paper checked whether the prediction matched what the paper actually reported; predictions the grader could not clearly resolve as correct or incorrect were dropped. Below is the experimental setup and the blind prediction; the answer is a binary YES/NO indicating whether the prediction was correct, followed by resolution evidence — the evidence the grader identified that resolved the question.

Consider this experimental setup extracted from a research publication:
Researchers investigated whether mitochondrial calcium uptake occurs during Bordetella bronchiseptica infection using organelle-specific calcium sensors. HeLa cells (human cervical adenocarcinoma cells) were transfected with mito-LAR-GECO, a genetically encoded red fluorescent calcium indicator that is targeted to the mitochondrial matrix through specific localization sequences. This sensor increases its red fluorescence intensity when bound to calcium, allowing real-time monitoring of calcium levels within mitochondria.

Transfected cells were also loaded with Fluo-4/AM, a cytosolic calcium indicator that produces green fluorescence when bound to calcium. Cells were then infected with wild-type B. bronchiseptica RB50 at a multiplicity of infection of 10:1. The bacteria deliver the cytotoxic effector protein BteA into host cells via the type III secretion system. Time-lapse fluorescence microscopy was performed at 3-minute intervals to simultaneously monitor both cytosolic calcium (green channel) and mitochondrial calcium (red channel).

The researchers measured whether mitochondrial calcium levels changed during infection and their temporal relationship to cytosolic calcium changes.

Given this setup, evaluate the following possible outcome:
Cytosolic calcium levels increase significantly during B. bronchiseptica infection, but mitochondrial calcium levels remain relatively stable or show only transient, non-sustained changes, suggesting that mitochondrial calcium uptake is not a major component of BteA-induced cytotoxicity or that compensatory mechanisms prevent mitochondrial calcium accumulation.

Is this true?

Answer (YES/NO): NO